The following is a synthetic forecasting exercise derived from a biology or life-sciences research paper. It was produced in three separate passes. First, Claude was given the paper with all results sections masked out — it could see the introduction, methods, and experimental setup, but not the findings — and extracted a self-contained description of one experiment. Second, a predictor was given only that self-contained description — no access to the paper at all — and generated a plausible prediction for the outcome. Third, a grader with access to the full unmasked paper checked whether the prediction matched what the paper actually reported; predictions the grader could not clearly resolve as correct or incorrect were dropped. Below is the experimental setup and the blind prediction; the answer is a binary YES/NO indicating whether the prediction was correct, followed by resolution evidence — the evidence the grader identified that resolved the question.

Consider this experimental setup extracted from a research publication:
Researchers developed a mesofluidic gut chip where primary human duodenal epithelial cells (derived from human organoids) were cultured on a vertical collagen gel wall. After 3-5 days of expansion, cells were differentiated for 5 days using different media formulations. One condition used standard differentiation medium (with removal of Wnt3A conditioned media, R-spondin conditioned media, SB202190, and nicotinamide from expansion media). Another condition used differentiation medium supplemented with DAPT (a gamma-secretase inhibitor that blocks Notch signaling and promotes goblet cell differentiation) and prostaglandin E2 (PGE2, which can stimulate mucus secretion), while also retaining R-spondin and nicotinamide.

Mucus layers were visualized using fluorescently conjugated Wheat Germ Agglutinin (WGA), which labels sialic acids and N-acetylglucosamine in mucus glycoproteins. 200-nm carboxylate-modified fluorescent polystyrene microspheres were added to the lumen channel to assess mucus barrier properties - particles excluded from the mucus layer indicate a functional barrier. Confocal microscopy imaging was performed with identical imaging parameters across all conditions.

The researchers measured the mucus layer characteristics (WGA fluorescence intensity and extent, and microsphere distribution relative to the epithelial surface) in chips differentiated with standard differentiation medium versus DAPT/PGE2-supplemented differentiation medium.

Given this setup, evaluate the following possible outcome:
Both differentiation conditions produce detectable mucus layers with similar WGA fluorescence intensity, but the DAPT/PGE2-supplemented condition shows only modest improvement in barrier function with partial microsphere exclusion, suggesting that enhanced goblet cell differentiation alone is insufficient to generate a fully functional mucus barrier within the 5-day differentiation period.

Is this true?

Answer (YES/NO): NO